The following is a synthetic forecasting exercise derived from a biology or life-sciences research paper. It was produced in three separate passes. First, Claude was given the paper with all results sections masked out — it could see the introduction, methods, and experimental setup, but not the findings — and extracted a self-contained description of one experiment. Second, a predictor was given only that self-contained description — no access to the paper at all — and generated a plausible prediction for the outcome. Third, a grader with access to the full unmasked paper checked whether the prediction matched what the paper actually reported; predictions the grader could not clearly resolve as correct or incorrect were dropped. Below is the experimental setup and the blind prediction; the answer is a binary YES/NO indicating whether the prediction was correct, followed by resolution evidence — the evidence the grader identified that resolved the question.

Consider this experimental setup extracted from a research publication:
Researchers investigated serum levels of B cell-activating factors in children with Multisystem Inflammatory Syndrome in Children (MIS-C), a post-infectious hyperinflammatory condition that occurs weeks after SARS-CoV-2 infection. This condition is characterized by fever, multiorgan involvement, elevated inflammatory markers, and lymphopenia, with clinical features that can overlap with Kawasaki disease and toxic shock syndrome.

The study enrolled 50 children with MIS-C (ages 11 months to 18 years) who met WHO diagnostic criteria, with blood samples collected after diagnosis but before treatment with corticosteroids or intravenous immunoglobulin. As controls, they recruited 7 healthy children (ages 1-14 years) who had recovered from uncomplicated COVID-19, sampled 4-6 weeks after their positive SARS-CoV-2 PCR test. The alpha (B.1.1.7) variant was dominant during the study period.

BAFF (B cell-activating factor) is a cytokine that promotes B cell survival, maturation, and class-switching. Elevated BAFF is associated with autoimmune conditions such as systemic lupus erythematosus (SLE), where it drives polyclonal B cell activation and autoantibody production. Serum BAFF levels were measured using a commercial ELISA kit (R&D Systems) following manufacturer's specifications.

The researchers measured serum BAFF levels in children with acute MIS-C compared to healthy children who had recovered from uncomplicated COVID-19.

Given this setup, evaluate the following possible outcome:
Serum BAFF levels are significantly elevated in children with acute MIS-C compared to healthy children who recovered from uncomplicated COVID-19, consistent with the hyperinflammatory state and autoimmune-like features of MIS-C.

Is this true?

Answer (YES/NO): YES